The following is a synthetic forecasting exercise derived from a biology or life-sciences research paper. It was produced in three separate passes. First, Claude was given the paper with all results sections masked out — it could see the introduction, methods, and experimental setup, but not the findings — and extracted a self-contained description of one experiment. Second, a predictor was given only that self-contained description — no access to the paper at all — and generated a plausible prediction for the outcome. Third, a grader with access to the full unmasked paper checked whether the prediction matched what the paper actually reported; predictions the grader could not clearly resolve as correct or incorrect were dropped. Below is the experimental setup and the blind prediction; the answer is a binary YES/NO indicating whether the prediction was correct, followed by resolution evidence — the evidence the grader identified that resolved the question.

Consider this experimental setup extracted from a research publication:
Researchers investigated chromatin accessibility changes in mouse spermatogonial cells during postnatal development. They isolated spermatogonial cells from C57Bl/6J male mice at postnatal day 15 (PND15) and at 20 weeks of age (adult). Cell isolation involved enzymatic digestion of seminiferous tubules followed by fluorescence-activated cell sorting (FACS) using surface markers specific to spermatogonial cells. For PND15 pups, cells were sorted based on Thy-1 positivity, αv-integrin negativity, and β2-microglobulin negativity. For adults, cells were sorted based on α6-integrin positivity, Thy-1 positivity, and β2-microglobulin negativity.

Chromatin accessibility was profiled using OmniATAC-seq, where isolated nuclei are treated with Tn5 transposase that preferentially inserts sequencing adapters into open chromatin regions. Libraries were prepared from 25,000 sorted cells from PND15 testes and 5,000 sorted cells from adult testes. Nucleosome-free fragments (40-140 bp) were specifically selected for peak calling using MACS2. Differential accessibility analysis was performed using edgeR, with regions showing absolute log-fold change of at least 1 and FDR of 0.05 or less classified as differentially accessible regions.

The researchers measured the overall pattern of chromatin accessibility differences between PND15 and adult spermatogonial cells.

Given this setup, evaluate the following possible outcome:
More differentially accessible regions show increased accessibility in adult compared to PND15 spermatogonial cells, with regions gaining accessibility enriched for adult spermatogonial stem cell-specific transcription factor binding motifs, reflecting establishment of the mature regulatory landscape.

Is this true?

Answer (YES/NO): YES